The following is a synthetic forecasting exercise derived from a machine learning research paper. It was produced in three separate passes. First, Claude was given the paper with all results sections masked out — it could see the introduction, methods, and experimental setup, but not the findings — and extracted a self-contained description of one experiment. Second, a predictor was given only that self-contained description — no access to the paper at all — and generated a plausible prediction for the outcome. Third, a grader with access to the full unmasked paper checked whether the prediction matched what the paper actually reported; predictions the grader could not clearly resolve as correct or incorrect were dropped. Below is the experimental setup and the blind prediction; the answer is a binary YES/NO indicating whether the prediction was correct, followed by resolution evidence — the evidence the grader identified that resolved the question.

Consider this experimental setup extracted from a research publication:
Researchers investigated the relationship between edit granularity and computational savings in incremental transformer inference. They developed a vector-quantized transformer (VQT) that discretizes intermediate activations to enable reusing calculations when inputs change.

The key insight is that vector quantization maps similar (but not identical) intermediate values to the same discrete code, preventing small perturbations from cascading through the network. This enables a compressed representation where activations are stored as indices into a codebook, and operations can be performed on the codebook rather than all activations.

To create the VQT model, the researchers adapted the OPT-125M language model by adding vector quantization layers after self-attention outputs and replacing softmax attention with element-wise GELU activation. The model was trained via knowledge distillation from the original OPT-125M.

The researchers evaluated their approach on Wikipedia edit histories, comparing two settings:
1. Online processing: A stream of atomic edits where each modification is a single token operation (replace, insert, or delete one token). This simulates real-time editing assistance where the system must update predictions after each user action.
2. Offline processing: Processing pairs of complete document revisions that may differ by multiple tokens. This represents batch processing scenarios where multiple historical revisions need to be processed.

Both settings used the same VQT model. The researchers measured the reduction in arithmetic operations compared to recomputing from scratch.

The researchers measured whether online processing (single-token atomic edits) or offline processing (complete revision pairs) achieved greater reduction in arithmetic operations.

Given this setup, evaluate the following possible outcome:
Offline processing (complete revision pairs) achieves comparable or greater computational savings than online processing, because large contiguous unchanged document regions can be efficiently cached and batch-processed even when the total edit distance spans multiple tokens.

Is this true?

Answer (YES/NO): NO